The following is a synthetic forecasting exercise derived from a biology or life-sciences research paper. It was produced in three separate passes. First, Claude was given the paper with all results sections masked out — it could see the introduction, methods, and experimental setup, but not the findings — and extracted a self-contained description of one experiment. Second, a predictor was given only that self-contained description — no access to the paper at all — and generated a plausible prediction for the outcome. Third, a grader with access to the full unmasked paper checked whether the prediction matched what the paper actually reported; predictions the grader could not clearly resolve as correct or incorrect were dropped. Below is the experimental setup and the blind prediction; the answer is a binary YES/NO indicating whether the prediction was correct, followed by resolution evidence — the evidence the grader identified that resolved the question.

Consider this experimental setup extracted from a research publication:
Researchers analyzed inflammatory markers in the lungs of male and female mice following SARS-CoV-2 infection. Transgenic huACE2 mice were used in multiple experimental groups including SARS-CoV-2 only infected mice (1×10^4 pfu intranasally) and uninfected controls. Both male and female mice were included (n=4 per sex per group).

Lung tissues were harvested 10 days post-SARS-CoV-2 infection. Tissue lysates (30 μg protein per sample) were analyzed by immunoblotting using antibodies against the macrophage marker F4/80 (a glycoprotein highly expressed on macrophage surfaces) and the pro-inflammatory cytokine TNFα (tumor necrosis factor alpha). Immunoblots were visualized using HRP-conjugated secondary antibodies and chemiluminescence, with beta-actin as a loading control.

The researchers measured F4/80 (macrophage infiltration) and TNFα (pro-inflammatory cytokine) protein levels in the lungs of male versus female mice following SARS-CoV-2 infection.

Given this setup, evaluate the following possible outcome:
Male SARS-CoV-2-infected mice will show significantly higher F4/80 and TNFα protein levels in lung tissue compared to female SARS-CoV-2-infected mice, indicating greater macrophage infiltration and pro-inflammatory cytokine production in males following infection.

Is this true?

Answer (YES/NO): NO